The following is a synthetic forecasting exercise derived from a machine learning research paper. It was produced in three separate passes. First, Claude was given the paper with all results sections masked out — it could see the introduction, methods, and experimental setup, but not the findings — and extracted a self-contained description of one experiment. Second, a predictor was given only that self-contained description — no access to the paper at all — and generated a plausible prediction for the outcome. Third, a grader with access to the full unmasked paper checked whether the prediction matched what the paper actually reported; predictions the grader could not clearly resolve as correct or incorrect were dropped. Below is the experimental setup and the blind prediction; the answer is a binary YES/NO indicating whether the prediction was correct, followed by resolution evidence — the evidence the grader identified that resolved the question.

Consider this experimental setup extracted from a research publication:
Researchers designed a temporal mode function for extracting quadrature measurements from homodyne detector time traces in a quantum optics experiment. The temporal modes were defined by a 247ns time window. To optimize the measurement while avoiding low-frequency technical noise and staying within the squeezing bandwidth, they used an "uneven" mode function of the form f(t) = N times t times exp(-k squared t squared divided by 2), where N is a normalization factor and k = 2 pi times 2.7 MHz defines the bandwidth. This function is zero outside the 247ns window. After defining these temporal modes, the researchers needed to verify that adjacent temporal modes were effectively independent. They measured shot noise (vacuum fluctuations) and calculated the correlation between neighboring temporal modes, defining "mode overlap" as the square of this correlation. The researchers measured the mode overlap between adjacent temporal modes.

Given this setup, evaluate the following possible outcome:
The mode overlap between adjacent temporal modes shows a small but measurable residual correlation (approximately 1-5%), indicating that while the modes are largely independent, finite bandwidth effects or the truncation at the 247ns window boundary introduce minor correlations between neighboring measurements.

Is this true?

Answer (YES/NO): NO